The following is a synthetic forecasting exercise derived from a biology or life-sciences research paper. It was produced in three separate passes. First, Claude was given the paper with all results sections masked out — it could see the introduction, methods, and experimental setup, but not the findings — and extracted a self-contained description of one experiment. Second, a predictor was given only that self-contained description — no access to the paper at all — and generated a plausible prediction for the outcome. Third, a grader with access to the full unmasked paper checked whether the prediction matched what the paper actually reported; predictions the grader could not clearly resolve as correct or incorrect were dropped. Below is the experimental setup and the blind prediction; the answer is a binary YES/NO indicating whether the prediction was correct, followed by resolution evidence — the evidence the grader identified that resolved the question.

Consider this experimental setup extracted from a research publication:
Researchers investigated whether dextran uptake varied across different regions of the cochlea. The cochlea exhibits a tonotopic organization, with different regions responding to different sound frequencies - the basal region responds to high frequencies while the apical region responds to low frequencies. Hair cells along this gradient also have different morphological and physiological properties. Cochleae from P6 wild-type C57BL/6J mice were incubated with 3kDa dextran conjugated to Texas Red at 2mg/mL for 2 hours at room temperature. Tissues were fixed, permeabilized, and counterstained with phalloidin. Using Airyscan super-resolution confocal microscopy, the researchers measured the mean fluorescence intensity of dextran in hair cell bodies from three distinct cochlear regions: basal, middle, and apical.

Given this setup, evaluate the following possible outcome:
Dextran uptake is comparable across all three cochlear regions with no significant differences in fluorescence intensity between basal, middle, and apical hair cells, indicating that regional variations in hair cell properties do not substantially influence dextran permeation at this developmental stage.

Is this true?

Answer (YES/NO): NO